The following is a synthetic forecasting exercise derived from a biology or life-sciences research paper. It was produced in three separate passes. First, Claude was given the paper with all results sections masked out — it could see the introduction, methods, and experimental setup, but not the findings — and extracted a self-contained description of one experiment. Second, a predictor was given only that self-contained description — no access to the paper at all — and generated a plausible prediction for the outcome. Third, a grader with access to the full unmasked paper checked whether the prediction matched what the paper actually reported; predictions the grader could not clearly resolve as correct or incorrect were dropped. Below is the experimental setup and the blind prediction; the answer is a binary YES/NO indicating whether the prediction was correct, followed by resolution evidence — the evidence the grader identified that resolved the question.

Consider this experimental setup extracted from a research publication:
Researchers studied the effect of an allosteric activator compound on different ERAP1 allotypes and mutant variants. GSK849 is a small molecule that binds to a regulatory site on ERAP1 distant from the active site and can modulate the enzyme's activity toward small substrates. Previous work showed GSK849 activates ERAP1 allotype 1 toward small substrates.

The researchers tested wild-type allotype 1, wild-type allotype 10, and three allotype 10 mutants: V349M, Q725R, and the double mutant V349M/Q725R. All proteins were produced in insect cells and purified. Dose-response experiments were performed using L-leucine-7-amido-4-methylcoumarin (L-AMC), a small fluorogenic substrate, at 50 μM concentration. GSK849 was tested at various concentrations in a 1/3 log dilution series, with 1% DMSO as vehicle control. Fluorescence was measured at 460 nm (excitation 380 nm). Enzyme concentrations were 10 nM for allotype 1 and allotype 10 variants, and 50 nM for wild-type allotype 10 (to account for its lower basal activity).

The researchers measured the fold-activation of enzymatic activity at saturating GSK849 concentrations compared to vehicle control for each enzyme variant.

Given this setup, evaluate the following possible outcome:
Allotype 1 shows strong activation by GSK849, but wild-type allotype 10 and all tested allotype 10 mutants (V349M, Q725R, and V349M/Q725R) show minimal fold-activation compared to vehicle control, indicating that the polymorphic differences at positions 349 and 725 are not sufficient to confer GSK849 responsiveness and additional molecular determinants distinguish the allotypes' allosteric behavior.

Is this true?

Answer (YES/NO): NO